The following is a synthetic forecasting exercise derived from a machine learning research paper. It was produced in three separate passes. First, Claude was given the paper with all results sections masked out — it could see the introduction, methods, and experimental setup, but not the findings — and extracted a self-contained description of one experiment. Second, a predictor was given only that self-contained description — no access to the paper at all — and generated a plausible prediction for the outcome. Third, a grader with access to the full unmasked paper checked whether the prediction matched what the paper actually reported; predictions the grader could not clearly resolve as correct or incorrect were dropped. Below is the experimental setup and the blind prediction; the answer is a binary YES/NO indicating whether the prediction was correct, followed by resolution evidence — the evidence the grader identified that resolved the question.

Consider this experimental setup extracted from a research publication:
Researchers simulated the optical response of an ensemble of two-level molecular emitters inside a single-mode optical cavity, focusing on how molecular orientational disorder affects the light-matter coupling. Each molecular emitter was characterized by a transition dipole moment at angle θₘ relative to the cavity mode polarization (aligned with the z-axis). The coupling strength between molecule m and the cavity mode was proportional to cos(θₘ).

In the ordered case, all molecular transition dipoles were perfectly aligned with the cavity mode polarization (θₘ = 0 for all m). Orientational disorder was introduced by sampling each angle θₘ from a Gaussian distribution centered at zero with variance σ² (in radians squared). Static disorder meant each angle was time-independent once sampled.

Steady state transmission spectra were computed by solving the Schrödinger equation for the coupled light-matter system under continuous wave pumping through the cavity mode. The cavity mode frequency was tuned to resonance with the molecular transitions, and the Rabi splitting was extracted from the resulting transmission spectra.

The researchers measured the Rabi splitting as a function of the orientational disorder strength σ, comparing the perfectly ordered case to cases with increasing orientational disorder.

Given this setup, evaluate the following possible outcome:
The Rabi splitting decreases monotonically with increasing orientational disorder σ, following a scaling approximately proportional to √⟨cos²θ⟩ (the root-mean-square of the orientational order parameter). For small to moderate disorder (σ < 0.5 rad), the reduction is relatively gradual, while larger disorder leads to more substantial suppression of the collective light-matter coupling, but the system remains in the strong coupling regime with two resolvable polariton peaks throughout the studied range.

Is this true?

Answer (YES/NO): YES